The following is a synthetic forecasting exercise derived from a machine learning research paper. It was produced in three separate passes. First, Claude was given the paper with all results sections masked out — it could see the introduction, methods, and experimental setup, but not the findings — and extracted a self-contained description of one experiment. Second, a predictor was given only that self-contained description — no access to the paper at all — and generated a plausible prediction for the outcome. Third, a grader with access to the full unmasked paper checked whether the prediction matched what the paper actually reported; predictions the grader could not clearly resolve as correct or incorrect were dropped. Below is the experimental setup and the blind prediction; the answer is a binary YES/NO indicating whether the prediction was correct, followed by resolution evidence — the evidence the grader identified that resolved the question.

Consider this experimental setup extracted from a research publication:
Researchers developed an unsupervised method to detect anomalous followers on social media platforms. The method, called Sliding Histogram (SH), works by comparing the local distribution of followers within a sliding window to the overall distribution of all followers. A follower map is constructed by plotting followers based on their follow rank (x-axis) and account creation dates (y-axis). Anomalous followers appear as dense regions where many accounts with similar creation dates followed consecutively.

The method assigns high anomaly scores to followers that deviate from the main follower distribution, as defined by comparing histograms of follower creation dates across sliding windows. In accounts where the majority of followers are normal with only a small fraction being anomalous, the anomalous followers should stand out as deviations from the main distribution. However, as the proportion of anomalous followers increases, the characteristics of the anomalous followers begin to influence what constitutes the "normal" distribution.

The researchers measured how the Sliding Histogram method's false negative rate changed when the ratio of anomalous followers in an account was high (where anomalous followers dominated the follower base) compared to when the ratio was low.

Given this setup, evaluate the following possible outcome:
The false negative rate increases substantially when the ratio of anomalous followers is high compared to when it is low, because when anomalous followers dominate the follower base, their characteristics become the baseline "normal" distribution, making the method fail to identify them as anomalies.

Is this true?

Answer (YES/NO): YES